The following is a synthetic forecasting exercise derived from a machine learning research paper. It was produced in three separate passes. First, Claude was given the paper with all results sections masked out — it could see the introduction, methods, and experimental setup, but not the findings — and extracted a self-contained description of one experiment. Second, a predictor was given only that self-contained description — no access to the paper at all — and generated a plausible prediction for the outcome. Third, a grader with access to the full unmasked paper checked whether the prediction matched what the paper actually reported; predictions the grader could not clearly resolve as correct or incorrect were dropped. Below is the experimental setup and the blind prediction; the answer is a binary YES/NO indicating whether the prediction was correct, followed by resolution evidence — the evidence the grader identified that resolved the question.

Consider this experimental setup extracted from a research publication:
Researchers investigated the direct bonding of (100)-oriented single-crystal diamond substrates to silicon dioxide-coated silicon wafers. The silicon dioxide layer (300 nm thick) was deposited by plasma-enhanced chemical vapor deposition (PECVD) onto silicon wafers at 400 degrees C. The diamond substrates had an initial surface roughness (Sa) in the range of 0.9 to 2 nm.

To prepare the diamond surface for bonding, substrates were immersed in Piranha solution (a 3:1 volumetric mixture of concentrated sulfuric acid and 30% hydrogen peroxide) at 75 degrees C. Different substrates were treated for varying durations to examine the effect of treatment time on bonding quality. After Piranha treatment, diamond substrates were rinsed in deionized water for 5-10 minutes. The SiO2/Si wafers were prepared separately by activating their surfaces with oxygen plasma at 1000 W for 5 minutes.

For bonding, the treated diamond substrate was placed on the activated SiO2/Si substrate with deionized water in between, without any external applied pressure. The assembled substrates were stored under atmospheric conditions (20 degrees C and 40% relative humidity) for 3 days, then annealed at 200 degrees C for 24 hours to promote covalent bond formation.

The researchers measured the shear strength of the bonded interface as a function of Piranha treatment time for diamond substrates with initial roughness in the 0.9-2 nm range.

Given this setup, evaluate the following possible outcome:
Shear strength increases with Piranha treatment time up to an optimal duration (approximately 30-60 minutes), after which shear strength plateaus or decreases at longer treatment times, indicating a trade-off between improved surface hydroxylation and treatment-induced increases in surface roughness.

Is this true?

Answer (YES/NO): NO